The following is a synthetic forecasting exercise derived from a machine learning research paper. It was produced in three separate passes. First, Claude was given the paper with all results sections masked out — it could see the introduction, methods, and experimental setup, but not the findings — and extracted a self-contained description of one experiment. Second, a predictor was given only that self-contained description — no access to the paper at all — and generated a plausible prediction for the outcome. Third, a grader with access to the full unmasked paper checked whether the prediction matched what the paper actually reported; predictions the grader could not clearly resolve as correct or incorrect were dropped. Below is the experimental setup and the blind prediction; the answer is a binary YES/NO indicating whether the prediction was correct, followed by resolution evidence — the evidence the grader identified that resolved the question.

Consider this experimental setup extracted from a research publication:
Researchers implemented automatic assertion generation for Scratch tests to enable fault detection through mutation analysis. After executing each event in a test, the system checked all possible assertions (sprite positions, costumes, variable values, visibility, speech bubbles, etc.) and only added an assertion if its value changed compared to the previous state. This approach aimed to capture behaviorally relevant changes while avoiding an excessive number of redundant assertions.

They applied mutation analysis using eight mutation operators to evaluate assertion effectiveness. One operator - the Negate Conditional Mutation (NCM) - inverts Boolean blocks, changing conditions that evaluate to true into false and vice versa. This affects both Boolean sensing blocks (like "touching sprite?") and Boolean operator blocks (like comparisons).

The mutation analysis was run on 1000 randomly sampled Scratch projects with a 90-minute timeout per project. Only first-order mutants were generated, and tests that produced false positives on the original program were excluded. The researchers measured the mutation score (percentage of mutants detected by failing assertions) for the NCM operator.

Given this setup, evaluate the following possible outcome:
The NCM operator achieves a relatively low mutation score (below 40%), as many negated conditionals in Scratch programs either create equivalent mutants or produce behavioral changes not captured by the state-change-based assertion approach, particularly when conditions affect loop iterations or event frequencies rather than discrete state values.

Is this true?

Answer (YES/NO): NO